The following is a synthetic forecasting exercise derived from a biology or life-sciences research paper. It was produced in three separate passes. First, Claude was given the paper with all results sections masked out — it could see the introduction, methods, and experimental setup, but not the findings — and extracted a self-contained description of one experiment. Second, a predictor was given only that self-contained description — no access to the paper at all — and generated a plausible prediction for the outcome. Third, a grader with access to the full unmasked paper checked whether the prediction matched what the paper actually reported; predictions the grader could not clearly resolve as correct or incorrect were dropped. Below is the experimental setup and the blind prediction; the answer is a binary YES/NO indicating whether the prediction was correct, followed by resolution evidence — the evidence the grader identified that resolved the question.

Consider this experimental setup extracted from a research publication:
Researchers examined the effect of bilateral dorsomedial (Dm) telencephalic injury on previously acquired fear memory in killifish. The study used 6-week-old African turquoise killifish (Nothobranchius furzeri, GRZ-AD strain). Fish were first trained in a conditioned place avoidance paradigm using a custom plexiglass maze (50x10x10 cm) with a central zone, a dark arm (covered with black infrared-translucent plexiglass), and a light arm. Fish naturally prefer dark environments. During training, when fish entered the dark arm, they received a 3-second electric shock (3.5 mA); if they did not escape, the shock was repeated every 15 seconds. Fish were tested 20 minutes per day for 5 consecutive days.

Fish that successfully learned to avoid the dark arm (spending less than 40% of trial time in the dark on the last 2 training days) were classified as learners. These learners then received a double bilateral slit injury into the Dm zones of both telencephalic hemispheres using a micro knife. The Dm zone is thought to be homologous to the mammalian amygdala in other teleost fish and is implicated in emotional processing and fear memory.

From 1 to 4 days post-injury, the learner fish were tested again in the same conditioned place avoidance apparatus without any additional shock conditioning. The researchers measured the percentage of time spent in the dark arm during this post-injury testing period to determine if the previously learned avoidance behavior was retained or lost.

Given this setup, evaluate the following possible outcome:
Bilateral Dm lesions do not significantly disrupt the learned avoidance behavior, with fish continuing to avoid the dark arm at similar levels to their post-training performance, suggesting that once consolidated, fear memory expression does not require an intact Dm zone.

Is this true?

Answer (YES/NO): NO